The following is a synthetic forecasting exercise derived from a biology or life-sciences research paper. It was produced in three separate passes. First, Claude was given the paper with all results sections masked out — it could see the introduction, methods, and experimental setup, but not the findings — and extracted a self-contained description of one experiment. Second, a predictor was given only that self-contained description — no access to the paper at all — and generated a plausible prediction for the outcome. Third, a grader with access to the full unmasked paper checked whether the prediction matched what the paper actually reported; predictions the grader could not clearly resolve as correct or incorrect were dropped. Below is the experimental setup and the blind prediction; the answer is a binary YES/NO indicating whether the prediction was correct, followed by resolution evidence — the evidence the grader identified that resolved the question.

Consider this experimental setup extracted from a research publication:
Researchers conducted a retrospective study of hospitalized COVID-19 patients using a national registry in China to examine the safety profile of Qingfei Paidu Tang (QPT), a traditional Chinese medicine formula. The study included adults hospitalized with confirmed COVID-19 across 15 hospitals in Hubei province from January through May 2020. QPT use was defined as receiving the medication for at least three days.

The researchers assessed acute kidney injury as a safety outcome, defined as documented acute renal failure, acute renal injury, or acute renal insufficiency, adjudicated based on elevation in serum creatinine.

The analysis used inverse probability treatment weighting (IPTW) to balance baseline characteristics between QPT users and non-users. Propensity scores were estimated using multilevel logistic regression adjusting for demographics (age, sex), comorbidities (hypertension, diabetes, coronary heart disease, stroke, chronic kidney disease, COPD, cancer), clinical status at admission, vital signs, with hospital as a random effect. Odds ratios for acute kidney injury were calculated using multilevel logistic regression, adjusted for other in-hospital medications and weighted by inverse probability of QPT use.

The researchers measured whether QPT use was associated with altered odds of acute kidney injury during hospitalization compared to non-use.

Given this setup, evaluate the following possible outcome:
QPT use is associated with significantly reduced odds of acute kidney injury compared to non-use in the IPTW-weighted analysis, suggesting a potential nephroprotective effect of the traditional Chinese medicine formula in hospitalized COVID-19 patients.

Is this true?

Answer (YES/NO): NO